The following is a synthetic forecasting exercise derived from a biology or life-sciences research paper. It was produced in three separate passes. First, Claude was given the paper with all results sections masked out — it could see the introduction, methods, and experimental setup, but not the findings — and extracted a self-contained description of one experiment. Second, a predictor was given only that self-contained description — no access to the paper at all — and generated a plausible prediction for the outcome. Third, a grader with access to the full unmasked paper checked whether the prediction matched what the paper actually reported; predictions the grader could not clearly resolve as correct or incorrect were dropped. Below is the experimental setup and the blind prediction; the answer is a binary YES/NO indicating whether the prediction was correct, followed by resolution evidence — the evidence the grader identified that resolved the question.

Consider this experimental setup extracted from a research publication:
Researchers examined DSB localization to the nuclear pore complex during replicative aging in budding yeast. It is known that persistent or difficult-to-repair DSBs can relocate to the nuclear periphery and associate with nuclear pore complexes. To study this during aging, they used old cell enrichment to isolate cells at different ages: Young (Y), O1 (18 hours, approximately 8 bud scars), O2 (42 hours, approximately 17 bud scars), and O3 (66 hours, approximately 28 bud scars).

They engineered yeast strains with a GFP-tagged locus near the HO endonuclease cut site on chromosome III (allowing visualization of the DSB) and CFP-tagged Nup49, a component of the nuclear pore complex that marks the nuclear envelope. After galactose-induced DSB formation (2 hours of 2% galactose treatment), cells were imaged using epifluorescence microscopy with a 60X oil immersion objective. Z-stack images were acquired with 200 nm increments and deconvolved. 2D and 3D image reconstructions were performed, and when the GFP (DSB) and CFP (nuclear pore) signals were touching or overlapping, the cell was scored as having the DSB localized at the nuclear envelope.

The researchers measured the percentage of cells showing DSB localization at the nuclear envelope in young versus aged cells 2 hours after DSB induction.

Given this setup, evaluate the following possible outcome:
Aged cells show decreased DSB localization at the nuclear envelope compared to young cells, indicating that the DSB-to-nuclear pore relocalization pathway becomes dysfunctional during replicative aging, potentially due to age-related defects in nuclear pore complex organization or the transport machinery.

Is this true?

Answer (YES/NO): NO